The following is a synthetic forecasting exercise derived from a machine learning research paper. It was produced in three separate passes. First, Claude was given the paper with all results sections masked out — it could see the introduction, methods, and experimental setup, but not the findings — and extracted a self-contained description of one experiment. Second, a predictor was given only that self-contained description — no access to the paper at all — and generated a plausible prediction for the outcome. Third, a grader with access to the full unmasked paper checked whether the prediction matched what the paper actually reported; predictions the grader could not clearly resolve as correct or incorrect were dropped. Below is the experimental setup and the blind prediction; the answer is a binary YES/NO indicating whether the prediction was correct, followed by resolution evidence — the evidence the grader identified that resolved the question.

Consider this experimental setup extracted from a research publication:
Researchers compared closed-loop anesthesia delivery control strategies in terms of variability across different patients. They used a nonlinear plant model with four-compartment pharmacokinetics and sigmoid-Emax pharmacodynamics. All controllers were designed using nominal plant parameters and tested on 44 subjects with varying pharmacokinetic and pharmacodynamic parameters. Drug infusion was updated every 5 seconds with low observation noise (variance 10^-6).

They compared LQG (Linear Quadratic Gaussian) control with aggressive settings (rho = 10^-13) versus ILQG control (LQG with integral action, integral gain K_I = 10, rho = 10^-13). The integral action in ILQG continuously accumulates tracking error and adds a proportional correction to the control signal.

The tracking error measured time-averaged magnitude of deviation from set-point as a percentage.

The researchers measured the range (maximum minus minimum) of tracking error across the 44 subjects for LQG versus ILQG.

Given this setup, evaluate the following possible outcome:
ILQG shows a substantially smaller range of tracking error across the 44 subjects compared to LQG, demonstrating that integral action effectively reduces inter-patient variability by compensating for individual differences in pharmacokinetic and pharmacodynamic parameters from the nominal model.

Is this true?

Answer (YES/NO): YES